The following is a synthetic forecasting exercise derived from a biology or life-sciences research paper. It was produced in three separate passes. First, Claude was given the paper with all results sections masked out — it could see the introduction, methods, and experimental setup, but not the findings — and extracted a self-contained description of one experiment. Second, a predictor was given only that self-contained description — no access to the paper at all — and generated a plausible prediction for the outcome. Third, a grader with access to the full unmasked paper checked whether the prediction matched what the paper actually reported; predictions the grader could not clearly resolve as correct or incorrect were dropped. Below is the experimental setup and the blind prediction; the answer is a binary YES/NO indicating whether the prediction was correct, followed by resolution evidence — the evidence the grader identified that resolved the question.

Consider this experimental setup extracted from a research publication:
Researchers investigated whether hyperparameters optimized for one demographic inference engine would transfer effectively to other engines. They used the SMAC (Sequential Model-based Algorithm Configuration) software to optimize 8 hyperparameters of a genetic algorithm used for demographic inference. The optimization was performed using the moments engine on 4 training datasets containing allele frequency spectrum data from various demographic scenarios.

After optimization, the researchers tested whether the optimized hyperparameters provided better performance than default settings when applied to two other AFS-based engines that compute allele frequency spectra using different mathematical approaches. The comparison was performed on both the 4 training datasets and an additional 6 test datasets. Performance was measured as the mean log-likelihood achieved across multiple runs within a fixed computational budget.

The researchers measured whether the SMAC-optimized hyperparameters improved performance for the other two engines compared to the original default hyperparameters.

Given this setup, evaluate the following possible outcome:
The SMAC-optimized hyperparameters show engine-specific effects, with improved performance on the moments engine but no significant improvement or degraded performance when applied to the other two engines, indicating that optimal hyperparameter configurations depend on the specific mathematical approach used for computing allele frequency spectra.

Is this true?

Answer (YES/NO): NO